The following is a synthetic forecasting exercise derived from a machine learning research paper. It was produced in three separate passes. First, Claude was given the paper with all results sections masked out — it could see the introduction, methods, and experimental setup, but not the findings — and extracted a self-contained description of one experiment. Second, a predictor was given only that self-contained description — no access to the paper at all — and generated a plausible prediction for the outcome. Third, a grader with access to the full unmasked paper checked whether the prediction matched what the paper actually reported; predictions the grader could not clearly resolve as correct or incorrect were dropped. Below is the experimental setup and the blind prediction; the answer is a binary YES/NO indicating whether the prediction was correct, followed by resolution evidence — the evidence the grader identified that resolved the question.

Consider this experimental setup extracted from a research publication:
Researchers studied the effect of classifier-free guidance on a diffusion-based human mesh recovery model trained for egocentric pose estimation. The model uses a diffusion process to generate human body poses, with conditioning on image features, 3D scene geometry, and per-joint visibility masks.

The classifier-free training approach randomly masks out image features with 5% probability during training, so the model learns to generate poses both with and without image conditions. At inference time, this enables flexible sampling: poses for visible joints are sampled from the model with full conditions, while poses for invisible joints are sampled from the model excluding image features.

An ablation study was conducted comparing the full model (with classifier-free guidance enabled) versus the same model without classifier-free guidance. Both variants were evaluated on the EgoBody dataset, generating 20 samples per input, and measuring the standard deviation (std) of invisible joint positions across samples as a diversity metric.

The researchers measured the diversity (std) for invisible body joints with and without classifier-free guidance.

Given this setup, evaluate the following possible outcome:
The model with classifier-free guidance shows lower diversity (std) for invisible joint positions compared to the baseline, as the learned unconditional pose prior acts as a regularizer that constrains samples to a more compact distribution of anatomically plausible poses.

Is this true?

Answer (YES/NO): NO